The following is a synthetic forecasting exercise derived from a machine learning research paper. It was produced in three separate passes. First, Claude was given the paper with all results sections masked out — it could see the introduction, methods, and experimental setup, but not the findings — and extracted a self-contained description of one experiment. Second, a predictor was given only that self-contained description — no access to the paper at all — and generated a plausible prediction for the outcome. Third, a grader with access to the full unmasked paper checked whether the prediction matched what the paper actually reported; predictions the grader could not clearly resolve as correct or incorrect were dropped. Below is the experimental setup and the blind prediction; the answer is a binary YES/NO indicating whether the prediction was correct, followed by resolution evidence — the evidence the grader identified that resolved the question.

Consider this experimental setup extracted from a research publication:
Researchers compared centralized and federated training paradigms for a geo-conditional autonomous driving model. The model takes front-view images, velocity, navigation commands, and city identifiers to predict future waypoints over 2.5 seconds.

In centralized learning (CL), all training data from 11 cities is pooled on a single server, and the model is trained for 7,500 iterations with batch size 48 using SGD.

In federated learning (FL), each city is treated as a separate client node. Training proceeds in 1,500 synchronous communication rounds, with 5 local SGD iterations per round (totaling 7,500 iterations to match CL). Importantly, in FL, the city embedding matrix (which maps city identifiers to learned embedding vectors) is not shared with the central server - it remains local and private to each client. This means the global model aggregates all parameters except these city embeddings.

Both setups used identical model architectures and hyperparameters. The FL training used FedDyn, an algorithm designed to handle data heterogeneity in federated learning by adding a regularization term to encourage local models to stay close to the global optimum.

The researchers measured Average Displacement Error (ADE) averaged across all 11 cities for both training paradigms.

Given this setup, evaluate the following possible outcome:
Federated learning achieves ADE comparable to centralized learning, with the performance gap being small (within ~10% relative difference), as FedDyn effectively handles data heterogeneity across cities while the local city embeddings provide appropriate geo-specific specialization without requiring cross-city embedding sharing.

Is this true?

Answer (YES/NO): YES